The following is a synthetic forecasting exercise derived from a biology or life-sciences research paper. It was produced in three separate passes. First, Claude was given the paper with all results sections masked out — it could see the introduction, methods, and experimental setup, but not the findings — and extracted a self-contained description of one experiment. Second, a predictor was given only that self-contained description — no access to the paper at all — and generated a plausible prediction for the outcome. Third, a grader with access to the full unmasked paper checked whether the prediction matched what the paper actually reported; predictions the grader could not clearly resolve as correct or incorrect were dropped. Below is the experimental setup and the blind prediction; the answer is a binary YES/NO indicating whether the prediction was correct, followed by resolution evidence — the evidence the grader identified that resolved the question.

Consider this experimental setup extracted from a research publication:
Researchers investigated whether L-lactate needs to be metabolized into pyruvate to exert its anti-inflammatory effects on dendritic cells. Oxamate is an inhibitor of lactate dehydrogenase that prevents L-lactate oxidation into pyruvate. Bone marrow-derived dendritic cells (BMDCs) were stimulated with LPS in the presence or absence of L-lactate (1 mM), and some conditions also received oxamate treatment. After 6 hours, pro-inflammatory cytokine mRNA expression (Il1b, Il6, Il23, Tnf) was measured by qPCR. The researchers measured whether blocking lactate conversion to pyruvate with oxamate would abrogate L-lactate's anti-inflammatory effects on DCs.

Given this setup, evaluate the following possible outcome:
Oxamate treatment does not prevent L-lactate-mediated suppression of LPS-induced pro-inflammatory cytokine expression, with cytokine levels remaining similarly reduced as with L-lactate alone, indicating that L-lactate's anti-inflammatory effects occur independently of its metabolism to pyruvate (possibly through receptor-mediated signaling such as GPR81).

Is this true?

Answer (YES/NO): YES